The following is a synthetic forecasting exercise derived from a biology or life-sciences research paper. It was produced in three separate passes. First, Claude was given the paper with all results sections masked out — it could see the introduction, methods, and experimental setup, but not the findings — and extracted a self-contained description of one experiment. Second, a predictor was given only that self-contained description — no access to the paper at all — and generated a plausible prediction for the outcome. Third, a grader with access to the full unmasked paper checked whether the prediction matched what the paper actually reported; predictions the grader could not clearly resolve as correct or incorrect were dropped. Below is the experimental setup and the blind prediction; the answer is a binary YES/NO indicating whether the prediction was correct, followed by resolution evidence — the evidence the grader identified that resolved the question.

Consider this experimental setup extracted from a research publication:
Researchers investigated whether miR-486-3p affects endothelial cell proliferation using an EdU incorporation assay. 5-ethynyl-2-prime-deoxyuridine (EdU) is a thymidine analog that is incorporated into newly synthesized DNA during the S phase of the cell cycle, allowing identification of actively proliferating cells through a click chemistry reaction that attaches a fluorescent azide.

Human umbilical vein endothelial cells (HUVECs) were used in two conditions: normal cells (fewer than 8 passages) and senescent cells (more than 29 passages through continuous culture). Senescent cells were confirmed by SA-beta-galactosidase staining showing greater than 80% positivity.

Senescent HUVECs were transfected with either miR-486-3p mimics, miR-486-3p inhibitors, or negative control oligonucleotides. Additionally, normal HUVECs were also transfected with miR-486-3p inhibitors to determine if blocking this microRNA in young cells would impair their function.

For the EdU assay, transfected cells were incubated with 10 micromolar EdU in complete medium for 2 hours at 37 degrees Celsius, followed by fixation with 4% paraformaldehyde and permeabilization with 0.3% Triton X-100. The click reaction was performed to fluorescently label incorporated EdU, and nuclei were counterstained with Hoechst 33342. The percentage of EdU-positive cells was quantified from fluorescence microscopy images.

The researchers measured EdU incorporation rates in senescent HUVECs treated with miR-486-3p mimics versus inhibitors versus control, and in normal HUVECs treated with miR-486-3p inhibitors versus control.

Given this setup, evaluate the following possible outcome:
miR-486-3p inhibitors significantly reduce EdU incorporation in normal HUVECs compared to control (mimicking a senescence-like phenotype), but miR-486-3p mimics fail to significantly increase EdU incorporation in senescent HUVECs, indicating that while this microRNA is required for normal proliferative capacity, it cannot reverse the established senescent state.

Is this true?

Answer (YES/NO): NO